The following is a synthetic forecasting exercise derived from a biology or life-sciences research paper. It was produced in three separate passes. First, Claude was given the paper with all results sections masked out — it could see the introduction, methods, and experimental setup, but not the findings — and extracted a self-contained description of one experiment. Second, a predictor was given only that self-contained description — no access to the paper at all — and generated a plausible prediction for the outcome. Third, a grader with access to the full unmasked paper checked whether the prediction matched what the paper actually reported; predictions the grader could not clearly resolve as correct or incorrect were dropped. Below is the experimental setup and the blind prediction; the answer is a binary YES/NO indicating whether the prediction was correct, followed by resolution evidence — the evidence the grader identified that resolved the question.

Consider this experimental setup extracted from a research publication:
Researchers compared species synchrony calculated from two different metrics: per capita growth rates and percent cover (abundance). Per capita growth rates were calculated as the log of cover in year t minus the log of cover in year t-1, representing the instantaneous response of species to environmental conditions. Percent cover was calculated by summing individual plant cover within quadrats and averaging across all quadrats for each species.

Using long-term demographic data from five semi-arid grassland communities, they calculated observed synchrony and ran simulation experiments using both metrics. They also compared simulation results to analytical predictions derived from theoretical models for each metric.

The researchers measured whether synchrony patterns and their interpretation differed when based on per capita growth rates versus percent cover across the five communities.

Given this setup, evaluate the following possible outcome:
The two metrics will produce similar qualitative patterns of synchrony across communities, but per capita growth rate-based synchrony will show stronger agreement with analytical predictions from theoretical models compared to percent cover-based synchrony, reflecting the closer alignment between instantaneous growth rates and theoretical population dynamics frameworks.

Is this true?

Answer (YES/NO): YES